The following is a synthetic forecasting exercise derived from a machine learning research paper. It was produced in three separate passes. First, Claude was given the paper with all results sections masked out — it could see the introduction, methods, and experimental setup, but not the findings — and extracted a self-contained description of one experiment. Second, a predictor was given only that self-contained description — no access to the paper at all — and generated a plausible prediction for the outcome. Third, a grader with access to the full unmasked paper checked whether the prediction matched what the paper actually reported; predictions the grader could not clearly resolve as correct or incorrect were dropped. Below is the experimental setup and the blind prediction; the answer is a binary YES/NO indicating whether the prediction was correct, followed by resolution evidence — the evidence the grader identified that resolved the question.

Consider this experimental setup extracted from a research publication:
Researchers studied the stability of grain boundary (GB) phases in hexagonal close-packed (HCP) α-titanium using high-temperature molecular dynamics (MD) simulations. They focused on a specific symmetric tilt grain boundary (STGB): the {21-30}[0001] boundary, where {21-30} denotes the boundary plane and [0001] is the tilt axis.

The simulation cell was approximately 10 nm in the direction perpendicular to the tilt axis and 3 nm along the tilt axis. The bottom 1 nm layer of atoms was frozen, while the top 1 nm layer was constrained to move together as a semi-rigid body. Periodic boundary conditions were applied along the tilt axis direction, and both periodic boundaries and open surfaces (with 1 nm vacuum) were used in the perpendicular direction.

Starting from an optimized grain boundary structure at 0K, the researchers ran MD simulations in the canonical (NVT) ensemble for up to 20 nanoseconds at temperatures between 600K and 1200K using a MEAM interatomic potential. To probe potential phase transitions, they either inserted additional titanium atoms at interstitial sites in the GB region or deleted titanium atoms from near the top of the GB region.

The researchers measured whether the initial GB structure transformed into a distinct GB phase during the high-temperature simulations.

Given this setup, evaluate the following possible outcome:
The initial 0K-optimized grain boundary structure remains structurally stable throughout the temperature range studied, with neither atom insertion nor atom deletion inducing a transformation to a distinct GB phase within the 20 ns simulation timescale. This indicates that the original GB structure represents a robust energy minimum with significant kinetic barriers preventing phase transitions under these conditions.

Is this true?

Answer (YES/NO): NO